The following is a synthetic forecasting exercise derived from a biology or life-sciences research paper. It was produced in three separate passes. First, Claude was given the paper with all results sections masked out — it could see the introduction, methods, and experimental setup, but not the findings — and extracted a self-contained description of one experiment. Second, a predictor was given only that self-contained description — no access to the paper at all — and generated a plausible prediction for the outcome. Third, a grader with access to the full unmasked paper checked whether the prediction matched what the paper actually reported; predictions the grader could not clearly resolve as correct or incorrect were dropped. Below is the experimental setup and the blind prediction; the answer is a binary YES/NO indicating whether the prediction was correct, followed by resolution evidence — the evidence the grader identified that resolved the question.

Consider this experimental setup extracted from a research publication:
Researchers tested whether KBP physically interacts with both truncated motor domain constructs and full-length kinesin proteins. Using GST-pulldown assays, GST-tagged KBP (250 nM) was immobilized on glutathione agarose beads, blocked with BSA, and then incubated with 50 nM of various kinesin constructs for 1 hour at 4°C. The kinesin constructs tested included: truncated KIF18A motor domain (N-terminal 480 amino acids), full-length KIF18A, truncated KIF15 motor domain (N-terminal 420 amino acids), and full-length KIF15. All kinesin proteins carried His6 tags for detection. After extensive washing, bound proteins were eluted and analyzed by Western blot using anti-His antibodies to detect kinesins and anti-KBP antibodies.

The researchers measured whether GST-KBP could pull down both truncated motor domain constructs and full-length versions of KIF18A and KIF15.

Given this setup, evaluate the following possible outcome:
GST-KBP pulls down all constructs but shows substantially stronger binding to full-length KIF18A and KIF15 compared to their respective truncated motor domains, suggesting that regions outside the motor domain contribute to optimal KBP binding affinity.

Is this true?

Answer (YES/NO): NO